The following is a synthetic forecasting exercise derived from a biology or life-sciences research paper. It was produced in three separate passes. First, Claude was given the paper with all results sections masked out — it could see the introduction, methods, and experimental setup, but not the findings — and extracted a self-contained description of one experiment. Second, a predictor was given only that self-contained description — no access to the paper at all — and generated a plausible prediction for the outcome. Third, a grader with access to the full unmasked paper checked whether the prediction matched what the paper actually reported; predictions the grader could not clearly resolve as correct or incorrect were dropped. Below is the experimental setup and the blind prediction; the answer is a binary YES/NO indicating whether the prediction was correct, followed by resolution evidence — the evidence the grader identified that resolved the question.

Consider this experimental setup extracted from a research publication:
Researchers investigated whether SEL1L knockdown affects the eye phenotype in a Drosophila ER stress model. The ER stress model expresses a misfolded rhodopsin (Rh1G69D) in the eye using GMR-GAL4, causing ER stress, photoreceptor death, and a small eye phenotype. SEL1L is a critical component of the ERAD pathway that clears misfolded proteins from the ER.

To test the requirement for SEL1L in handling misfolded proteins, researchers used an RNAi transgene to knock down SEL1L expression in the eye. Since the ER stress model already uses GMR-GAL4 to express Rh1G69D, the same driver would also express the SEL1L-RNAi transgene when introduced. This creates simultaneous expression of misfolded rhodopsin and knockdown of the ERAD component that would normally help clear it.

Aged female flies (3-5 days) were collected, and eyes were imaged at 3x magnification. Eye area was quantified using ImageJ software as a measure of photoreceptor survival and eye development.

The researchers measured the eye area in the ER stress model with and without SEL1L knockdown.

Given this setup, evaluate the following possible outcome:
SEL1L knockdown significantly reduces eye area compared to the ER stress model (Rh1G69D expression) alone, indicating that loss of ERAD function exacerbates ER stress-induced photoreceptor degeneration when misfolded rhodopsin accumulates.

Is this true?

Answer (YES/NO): YES